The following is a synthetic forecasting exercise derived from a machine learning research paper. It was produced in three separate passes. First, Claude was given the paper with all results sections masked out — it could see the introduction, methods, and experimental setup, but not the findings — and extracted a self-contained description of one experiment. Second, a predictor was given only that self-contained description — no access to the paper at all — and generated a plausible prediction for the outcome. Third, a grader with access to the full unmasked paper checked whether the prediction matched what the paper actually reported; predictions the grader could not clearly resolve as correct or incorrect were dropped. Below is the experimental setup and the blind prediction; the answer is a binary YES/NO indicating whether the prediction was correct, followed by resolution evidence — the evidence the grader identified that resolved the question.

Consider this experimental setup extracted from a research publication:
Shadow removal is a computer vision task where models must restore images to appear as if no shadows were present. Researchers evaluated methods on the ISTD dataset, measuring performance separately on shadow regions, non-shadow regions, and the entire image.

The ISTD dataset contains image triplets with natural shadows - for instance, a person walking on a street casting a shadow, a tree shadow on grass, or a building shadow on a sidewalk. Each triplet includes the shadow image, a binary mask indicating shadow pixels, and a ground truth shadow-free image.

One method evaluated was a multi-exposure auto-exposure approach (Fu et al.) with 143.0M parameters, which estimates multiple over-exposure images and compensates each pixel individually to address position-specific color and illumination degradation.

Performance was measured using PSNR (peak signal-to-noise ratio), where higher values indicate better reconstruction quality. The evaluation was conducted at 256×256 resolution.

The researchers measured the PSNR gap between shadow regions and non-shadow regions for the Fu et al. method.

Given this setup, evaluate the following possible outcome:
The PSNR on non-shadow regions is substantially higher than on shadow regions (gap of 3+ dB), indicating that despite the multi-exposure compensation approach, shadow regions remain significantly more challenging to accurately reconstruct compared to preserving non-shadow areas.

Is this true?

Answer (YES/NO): NO